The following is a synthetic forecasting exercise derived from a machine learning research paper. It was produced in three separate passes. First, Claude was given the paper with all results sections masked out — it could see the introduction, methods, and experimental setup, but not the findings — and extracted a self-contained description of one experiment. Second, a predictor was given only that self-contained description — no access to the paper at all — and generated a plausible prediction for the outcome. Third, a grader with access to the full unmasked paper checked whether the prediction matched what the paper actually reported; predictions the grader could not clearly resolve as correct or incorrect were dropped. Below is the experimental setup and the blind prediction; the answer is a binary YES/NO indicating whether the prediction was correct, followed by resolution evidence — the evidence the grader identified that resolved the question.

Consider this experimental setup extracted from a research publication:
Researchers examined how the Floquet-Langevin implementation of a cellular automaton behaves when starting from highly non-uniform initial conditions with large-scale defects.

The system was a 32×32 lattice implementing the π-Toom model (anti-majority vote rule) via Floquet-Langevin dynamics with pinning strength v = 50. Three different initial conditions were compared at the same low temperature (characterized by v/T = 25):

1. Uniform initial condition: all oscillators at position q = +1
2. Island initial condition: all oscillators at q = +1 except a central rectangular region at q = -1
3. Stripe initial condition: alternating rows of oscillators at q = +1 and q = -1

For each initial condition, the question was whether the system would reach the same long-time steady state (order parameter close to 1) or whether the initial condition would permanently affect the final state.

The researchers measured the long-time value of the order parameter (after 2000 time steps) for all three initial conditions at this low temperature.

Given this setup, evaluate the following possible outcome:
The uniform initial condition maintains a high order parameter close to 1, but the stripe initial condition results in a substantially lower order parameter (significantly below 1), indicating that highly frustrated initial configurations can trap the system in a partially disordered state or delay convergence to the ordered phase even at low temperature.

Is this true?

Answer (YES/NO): NO